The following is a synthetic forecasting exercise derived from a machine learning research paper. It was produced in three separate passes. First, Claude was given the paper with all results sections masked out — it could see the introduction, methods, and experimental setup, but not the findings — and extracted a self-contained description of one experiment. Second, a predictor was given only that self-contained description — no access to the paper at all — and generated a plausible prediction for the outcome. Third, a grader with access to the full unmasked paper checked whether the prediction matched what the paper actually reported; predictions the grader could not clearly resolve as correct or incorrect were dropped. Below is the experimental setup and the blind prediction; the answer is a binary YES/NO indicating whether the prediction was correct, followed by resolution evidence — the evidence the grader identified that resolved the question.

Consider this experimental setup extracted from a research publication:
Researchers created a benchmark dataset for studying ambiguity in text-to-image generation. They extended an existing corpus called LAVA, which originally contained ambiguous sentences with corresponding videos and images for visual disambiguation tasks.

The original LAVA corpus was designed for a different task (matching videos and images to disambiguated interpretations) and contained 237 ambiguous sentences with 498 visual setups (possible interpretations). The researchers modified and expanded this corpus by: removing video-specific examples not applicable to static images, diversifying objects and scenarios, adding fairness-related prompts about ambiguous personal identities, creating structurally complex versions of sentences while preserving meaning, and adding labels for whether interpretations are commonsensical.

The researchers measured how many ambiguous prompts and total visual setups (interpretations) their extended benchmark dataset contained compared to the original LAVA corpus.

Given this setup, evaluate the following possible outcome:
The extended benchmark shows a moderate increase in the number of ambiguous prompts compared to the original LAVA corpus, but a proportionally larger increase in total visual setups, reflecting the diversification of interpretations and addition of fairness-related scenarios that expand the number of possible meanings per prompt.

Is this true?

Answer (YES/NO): NO